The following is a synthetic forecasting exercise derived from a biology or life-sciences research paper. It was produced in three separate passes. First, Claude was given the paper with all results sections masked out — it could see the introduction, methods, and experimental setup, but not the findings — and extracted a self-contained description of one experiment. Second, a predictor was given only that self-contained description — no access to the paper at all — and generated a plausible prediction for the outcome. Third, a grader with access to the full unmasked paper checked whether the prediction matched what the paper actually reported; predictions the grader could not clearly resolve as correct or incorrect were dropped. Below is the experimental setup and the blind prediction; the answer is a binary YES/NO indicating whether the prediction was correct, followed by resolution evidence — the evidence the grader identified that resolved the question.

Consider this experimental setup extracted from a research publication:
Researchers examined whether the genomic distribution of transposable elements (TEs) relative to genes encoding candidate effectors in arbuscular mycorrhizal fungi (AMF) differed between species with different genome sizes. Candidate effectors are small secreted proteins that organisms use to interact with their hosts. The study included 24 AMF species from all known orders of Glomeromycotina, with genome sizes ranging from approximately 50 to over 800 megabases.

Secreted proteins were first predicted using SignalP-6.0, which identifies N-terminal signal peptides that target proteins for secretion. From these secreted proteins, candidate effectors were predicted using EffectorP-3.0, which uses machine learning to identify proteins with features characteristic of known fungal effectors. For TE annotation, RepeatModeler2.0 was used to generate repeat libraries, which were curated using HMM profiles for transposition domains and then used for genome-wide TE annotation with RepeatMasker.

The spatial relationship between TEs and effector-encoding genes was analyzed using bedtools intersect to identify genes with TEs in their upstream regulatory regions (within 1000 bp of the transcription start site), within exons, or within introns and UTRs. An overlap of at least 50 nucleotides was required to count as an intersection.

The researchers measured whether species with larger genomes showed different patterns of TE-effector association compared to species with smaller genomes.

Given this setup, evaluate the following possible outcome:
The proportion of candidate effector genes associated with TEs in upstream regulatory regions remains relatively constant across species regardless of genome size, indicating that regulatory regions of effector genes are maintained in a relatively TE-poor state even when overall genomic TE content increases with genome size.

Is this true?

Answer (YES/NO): NO